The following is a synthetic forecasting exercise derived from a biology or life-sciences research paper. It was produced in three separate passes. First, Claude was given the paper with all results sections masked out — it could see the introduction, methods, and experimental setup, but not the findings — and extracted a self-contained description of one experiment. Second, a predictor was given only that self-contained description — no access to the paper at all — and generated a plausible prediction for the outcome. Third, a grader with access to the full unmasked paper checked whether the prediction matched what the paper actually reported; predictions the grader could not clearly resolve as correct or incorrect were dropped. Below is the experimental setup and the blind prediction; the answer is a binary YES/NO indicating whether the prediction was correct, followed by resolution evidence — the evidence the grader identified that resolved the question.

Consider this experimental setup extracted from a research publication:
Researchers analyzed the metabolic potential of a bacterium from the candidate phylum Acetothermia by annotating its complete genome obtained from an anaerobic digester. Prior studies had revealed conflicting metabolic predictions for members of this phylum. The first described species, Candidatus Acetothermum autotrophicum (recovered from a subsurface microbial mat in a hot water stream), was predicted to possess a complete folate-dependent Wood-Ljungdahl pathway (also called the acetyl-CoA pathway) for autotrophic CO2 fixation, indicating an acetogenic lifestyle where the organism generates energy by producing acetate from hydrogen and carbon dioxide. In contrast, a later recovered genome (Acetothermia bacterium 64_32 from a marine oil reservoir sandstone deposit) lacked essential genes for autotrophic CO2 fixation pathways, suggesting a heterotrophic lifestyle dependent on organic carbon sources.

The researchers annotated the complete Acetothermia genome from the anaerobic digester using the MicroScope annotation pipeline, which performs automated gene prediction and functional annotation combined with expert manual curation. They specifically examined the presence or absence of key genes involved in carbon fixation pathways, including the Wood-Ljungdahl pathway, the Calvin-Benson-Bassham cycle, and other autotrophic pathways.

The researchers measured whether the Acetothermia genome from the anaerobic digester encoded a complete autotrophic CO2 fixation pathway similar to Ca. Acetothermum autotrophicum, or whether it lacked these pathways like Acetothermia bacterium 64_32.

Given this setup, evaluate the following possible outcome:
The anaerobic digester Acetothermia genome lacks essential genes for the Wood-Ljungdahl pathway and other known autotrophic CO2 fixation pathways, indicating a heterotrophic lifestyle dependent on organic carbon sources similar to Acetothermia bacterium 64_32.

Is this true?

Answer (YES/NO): YES